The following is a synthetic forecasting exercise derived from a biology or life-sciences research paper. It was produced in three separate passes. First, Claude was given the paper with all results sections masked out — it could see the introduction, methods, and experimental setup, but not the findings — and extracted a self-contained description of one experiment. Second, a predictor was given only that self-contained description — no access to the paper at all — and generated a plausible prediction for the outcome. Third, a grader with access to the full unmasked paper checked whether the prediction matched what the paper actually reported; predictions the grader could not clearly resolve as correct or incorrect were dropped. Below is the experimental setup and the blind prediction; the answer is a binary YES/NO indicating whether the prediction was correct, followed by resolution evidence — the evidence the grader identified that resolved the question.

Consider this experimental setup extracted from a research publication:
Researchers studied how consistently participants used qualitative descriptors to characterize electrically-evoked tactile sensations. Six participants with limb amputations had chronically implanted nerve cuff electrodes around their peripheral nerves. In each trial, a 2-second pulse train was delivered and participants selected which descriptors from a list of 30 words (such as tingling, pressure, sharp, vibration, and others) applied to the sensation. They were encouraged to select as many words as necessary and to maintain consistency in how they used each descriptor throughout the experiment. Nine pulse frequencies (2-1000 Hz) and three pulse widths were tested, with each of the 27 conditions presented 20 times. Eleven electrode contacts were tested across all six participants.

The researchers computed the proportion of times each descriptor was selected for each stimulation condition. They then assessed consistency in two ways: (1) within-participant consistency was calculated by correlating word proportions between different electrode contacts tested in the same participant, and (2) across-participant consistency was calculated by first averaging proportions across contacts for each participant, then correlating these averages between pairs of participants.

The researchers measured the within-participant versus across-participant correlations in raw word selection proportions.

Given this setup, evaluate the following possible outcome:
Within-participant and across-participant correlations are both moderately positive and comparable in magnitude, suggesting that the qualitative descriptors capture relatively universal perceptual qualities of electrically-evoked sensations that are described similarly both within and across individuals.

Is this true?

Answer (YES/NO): NO